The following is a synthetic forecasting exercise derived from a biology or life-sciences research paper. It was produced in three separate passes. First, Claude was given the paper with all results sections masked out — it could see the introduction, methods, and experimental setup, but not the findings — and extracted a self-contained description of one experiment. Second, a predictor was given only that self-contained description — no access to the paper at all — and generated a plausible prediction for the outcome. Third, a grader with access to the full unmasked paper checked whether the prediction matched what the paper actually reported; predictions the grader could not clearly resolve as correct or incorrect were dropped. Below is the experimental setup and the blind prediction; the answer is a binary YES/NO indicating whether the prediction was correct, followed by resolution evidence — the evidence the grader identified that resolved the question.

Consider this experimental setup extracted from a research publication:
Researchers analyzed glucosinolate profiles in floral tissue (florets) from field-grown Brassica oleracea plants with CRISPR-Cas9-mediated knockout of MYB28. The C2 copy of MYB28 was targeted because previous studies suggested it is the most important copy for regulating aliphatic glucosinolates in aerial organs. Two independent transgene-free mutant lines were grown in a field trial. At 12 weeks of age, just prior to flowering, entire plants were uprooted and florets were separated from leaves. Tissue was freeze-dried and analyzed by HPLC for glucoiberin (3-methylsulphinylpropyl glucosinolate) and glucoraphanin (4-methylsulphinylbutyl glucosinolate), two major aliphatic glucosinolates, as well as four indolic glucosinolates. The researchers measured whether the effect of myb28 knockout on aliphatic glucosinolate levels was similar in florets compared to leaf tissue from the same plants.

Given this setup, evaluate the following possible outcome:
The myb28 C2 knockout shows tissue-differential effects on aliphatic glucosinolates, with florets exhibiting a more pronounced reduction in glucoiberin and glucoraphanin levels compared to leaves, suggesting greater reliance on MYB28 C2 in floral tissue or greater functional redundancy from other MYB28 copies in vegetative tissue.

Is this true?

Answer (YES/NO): NO